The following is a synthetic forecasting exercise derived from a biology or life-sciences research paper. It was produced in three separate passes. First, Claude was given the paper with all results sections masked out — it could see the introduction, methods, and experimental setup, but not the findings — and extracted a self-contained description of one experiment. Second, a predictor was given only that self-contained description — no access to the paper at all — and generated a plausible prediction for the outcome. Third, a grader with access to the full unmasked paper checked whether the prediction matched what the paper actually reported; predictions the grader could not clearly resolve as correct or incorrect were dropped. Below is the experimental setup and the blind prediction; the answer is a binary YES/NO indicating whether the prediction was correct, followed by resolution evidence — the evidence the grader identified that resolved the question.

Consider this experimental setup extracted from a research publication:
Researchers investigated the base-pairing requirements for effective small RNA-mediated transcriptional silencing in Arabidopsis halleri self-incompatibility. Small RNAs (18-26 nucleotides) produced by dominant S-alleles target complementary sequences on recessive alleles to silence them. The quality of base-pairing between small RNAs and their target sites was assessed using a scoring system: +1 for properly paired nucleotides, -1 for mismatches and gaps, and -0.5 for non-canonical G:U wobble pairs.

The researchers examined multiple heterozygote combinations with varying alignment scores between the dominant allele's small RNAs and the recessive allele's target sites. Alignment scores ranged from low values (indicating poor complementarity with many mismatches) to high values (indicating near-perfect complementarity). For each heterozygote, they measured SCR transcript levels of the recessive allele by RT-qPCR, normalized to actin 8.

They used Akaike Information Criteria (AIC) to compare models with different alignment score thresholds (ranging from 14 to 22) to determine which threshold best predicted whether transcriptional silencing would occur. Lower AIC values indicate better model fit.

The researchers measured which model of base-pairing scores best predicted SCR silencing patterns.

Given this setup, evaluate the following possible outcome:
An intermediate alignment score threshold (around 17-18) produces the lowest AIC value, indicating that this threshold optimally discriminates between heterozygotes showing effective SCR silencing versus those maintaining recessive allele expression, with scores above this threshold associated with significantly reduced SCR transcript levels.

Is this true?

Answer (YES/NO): YES